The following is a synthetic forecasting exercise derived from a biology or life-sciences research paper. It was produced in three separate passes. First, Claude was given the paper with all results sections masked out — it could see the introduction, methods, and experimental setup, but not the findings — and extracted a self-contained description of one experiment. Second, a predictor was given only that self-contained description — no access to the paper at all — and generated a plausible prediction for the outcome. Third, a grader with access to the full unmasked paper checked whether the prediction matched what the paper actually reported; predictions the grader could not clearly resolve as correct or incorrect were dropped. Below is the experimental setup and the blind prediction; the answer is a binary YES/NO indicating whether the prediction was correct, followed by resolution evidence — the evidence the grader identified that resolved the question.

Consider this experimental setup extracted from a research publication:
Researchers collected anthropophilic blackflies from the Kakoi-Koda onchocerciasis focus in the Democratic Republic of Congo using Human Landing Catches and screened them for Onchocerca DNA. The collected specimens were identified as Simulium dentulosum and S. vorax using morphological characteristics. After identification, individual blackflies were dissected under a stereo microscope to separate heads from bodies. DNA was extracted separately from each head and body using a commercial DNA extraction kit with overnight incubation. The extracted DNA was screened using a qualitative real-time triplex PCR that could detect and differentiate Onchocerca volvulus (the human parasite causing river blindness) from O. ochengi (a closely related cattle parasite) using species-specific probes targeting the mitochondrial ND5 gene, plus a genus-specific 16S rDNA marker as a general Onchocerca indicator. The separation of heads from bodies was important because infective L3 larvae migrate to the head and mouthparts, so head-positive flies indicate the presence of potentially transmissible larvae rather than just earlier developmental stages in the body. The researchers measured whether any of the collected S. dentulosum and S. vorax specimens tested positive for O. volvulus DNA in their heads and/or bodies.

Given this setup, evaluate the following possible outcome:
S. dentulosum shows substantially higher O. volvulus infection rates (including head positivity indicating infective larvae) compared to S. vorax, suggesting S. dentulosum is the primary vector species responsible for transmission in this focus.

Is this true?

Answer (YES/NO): NO